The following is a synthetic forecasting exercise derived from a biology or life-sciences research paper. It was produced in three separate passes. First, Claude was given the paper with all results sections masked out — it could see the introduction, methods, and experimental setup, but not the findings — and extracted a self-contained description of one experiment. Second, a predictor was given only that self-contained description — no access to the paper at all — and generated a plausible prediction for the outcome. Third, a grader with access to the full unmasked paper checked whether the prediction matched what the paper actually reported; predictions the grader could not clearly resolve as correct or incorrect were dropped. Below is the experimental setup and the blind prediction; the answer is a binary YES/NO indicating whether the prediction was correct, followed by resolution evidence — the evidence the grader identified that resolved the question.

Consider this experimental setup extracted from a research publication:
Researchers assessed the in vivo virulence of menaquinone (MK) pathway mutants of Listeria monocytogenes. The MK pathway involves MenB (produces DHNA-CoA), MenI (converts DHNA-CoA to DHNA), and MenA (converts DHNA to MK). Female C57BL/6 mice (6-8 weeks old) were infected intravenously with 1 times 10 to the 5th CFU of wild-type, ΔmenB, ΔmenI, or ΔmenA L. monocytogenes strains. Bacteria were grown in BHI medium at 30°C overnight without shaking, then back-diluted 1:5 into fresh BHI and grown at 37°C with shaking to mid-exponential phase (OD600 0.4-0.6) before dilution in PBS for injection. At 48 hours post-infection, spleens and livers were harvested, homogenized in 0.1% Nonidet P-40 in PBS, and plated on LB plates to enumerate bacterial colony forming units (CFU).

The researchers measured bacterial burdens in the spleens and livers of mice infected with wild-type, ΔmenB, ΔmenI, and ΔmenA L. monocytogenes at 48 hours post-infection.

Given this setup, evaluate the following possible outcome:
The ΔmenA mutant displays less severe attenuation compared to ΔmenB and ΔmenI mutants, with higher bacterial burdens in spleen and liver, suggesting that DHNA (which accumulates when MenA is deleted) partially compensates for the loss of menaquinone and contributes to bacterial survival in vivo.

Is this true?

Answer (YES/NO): NO